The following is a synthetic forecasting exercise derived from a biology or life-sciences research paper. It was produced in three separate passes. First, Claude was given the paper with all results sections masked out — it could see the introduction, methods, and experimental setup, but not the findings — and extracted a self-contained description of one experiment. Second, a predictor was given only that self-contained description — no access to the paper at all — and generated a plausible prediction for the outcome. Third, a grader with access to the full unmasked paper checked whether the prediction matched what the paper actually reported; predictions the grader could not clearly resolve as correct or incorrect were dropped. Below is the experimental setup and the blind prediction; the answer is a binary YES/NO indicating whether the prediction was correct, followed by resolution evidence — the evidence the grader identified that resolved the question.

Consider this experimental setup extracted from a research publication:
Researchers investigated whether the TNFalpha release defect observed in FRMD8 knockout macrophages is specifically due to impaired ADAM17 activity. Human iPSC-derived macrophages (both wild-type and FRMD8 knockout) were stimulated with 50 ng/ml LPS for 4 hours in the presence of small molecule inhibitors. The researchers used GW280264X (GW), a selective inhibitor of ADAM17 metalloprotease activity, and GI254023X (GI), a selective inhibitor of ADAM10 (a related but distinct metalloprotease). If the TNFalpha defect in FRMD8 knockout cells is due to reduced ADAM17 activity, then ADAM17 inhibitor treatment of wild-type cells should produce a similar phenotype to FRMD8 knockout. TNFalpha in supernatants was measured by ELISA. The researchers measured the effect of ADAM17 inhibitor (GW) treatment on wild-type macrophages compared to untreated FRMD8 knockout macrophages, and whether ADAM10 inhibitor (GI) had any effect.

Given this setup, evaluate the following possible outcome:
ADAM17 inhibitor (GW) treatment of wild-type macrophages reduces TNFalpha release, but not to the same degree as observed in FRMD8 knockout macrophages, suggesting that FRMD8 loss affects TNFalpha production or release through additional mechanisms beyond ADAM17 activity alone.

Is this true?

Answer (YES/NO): NO